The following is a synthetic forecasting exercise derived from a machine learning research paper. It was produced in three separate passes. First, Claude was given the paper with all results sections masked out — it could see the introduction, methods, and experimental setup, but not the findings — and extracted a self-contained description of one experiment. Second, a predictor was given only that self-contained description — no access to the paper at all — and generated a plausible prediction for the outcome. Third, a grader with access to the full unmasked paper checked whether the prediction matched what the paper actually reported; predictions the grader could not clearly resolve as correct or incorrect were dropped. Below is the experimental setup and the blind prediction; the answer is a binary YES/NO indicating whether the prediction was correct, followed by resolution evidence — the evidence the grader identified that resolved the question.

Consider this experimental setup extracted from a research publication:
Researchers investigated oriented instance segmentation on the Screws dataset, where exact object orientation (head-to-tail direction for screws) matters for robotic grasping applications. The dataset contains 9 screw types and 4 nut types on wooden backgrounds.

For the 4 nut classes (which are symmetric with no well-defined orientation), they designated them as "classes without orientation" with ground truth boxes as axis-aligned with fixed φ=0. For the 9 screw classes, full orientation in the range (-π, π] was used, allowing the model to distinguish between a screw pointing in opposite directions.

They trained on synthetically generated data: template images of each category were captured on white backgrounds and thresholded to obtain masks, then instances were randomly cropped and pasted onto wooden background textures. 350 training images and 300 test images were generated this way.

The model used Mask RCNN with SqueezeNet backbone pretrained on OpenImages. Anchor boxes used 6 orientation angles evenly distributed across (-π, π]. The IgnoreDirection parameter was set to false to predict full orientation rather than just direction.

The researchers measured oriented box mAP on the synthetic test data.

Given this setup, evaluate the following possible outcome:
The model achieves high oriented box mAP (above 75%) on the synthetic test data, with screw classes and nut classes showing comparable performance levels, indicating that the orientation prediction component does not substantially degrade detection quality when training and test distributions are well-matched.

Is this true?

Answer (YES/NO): NO